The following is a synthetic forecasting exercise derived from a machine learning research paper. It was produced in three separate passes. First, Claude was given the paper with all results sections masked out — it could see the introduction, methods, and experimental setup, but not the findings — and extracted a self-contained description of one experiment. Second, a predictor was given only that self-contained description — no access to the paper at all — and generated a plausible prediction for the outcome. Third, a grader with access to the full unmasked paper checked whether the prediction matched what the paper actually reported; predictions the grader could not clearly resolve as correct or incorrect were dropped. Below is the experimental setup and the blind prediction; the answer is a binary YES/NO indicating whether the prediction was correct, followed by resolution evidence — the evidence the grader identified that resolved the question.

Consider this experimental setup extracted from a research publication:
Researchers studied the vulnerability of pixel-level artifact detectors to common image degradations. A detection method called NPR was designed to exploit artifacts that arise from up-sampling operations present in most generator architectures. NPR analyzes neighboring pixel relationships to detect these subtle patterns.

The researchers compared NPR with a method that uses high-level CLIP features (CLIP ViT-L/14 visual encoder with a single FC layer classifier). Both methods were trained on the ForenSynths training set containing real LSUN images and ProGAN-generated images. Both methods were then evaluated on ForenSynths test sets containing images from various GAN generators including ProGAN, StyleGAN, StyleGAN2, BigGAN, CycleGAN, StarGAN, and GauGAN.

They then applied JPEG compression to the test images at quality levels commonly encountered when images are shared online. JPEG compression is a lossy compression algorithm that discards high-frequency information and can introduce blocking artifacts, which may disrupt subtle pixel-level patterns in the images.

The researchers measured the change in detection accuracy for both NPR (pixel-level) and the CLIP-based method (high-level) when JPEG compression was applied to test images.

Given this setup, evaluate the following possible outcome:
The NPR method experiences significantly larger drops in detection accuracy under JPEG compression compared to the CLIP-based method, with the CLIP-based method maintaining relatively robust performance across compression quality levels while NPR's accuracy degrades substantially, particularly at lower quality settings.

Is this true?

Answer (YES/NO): YES